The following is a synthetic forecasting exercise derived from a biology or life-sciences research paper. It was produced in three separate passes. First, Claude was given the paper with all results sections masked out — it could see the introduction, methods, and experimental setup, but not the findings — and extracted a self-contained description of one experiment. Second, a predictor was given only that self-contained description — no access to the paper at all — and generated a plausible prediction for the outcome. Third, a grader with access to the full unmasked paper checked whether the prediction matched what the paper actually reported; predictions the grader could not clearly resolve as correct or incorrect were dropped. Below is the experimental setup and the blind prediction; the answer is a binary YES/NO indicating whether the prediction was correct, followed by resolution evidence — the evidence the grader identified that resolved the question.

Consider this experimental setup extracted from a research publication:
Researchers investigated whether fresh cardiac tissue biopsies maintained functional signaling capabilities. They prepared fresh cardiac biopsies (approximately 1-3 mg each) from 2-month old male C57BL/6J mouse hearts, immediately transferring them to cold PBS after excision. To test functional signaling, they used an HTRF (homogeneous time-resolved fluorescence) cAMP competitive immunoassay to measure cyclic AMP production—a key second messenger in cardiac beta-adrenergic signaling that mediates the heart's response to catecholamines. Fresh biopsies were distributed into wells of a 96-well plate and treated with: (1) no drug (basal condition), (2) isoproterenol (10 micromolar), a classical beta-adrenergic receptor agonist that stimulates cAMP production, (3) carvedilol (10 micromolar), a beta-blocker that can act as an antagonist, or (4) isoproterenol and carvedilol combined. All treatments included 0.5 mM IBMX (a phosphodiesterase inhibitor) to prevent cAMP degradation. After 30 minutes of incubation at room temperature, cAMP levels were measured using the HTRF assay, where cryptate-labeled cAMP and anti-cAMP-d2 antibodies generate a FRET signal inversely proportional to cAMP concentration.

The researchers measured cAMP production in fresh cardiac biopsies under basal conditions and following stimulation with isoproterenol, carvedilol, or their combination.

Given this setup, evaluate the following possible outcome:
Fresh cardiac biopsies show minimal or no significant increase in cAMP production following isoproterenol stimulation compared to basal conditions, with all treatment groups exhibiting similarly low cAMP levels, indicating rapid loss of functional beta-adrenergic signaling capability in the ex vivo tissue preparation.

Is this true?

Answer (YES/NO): NO